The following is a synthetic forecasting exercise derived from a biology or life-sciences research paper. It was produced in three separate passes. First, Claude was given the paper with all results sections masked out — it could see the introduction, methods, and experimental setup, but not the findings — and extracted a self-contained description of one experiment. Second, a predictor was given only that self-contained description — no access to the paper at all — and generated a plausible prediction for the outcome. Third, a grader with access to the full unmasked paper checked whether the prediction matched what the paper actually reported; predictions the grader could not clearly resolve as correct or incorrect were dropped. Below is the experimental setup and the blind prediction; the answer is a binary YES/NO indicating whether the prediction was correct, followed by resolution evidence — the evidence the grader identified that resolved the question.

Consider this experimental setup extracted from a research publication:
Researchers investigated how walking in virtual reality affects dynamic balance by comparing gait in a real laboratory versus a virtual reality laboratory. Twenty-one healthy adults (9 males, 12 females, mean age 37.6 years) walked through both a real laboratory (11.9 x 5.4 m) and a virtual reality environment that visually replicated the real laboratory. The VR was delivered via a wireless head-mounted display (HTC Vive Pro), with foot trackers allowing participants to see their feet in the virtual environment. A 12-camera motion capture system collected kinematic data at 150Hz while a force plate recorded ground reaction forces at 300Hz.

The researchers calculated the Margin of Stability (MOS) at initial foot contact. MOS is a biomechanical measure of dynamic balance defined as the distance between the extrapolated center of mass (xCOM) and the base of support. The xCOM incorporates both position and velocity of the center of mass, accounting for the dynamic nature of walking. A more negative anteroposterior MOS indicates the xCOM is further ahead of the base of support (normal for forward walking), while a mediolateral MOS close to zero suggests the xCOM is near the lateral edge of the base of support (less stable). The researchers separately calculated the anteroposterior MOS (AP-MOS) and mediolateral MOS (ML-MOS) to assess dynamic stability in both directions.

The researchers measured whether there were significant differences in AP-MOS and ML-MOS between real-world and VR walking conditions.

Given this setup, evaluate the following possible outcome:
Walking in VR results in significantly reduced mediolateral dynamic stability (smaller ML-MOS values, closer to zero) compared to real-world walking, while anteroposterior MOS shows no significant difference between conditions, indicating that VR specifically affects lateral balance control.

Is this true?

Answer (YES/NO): NO